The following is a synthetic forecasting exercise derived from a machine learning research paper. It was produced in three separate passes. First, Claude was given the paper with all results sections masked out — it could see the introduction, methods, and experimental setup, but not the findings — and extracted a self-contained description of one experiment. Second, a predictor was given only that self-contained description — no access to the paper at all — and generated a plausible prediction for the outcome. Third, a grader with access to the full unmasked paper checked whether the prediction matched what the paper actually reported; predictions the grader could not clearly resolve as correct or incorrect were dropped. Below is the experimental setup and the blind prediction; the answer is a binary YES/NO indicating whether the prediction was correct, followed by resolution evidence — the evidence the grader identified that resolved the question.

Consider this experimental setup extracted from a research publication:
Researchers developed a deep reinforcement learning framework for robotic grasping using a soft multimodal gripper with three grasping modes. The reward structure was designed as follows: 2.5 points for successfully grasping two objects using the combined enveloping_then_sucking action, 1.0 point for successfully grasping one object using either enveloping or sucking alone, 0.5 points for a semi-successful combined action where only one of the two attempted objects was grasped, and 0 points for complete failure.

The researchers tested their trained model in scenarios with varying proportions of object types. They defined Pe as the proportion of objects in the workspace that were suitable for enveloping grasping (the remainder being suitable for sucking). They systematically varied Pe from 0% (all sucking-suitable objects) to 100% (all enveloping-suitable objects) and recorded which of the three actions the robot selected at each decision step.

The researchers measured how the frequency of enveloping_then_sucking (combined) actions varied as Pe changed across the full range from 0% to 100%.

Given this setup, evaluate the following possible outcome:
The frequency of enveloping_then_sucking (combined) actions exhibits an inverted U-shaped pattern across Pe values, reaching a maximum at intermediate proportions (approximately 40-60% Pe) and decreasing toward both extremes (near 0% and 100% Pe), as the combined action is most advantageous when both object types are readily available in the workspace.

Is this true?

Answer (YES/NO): YES